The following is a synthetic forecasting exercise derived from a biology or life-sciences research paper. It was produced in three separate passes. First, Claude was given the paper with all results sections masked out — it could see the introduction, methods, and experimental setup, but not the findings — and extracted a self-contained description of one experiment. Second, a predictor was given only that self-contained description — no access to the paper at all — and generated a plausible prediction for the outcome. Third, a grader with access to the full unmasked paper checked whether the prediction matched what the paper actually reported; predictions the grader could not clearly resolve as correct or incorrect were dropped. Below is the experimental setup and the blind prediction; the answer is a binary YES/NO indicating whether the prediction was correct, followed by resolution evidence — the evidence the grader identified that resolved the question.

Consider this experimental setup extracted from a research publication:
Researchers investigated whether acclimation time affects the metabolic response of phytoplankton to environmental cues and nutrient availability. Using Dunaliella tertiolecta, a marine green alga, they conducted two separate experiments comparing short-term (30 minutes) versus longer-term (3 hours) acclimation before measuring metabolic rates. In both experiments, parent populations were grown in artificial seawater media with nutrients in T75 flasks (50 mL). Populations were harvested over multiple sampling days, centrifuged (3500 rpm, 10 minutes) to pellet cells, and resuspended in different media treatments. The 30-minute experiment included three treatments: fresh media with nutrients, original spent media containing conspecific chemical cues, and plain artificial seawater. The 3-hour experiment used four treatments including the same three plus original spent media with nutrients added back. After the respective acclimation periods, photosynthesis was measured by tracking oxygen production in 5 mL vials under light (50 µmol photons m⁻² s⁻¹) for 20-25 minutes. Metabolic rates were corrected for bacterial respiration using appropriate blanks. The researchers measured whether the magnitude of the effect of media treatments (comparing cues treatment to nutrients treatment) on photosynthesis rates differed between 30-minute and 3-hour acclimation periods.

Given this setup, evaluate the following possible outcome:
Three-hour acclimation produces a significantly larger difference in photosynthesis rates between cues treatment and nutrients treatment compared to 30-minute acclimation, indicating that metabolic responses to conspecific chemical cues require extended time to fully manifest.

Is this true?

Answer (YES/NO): YES